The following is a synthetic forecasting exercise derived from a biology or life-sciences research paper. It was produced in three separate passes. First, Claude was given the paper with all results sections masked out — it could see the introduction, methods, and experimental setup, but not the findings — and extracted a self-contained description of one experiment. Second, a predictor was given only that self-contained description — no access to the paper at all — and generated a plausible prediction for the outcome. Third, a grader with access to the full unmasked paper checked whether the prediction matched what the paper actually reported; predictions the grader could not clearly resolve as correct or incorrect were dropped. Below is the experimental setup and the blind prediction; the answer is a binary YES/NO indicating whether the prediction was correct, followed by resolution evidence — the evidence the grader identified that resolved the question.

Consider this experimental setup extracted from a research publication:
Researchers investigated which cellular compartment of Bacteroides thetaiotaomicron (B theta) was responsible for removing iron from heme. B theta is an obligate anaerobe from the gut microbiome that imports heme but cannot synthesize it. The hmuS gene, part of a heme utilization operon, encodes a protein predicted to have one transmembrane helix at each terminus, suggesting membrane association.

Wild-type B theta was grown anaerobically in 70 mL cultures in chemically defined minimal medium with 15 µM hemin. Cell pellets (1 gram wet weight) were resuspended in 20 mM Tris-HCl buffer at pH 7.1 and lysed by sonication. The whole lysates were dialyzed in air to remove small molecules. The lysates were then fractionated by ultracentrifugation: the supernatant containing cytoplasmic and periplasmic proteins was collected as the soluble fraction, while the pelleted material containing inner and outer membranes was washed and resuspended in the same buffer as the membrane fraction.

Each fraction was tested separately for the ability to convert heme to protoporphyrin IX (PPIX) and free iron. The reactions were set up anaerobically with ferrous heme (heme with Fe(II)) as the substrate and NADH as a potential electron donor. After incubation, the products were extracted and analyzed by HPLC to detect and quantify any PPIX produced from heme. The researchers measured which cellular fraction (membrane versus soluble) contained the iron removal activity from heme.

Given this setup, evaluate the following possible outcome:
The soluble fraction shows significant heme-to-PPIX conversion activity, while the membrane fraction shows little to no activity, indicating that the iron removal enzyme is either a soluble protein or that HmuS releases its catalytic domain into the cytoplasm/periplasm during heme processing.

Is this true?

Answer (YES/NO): NO